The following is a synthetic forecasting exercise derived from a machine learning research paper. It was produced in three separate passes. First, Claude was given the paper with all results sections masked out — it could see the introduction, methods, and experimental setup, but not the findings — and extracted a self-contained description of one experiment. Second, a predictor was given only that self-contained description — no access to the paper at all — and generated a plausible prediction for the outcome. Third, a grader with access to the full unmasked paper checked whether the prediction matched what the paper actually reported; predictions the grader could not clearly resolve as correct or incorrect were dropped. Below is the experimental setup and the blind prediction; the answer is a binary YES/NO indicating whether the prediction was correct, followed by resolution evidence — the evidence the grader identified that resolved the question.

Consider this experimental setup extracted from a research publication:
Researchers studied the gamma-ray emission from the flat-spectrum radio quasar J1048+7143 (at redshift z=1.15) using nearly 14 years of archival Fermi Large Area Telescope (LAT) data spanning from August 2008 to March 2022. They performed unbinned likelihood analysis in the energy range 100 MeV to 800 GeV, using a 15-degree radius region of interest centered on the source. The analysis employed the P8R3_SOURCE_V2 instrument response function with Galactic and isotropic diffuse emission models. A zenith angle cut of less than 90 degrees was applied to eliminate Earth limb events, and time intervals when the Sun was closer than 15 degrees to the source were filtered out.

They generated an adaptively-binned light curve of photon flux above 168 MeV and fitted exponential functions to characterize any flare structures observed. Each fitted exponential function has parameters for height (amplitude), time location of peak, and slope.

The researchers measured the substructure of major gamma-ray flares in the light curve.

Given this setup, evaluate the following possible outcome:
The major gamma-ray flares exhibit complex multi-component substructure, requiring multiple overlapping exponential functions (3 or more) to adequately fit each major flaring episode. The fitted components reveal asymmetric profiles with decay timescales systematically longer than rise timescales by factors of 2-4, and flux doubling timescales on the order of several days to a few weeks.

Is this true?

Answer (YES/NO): NO